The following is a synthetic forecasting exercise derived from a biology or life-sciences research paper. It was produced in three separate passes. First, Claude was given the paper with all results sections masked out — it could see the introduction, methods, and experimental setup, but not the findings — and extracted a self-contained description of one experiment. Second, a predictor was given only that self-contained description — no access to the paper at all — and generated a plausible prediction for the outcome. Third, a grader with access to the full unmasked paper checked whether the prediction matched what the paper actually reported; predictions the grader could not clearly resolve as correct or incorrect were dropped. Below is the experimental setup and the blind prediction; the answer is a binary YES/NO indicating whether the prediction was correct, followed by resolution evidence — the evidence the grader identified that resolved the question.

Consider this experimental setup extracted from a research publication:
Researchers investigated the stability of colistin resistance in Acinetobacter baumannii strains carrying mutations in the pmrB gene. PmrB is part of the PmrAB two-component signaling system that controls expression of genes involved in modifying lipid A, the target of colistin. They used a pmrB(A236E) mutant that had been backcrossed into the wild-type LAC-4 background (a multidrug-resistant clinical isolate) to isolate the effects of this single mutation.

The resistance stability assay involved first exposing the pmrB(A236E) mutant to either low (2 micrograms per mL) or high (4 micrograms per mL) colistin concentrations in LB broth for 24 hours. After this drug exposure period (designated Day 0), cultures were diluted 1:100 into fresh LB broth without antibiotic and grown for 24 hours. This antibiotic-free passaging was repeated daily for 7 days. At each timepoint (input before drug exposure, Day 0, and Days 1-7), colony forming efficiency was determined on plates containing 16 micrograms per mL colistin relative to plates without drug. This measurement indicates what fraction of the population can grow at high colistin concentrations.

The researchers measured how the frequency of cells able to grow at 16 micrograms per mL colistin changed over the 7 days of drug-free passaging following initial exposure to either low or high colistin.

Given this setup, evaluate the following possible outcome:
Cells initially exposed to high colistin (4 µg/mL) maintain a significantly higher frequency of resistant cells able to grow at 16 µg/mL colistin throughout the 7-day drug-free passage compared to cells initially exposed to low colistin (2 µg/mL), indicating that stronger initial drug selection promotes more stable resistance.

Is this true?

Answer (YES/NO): NO